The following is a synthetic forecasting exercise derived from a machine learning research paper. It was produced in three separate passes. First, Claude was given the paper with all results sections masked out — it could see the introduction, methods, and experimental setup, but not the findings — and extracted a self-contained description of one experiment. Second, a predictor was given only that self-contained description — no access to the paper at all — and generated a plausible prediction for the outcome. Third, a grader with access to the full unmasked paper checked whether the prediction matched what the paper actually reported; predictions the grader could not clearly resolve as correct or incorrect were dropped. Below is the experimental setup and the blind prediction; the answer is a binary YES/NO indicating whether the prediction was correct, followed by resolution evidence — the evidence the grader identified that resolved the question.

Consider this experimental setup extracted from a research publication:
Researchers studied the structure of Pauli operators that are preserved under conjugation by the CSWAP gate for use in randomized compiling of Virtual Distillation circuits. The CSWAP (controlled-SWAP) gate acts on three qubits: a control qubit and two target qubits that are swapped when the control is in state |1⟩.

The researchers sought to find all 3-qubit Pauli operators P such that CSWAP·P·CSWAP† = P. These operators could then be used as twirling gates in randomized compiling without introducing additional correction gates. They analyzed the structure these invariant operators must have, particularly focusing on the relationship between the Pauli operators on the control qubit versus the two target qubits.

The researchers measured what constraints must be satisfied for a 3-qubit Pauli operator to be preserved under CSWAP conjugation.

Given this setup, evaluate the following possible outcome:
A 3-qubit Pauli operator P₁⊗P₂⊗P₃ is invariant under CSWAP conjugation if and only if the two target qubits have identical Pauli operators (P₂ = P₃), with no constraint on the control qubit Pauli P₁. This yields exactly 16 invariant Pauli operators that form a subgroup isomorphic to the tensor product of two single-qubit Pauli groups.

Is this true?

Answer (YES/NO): NO